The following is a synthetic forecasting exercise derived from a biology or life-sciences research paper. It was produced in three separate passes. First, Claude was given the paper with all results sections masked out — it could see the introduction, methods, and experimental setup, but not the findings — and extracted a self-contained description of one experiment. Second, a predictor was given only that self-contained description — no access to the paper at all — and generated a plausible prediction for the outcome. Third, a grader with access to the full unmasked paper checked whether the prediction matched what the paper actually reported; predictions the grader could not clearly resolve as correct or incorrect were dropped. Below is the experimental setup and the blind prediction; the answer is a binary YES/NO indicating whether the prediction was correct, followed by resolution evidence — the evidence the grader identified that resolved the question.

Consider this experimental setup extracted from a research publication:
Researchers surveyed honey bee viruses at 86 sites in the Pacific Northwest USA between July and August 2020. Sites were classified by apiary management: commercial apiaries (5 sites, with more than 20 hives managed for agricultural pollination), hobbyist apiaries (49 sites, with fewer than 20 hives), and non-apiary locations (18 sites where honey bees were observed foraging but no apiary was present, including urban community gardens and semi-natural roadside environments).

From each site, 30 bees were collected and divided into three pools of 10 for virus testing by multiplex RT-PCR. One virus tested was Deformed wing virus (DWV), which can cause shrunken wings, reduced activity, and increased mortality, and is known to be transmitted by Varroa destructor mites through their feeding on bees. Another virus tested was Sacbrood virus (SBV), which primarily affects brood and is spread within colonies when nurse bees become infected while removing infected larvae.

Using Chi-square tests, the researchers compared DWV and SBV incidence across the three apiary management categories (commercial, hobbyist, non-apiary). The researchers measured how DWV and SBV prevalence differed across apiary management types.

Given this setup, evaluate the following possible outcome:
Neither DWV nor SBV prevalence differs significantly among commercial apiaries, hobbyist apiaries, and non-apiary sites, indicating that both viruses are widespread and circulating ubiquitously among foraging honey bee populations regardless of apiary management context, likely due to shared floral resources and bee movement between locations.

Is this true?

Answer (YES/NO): NO